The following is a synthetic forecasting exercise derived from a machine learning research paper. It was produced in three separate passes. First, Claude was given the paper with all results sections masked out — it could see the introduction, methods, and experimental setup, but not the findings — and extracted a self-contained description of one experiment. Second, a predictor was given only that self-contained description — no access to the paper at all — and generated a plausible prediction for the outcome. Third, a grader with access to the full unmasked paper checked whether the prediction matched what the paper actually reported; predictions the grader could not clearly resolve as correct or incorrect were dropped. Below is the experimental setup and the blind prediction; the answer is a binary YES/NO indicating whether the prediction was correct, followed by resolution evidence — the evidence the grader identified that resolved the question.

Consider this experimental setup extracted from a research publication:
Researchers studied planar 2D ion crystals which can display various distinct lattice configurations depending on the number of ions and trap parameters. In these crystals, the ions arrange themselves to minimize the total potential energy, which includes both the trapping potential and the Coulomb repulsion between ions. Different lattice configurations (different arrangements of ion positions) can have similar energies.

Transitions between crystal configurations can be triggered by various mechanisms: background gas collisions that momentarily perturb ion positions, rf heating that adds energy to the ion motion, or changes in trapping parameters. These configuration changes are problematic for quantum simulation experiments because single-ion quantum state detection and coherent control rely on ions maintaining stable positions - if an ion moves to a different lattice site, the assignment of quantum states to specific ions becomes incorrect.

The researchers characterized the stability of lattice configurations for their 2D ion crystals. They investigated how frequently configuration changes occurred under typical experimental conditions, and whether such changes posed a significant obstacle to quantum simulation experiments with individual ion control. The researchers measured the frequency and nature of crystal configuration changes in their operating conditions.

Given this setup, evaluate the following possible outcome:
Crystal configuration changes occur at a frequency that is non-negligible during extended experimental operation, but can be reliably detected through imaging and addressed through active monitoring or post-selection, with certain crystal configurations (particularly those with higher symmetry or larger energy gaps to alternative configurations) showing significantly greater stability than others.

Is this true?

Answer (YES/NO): YES